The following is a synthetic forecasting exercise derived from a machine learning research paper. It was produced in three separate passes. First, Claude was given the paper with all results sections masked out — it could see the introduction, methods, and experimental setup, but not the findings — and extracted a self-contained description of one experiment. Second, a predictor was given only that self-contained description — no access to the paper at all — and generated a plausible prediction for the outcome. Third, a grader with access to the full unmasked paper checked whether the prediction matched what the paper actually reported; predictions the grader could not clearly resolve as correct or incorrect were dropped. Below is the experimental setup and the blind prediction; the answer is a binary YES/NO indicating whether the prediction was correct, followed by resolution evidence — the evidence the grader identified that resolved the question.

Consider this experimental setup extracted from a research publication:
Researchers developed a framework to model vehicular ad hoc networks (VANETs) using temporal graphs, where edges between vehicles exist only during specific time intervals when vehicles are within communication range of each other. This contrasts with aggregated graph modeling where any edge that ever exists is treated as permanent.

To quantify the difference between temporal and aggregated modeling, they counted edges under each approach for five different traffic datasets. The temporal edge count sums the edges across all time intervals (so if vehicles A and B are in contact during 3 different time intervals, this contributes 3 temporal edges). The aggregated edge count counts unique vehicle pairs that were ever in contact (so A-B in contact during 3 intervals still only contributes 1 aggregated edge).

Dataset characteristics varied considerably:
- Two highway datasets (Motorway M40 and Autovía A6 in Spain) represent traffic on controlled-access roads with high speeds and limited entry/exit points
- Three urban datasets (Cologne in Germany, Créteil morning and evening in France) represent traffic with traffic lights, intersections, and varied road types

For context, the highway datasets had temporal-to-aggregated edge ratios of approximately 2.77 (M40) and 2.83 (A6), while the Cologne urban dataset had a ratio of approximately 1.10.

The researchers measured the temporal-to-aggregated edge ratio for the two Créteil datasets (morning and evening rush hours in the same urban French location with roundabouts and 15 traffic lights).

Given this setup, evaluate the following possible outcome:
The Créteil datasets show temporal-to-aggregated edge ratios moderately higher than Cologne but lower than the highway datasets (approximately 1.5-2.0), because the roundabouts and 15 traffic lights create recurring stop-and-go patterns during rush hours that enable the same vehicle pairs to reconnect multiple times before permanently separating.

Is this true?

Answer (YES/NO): YES